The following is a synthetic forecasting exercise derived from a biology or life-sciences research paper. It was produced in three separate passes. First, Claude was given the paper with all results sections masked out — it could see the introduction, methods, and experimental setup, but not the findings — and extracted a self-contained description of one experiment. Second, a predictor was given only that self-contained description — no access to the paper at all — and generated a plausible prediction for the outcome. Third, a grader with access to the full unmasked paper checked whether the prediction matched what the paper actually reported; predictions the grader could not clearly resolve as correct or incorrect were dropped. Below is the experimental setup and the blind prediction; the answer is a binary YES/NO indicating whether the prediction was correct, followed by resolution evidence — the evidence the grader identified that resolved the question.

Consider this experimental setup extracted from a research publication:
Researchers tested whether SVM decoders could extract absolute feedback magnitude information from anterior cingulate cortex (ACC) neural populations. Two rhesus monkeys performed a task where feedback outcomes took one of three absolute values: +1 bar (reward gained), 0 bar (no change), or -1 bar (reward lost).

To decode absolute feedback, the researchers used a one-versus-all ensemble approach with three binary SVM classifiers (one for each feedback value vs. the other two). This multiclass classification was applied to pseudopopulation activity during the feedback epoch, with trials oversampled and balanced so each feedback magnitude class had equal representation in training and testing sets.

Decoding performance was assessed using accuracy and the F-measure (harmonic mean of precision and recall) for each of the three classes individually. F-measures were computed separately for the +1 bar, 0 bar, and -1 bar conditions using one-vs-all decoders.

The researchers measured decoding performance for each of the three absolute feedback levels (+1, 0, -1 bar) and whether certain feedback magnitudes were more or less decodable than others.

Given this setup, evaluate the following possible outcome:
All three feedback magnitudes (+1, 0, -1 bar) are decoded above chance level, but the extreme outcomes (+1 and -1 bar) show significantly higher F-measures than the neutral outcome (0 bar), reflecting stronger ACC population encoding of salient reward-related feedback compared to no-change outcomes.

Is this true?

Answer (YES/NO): NO